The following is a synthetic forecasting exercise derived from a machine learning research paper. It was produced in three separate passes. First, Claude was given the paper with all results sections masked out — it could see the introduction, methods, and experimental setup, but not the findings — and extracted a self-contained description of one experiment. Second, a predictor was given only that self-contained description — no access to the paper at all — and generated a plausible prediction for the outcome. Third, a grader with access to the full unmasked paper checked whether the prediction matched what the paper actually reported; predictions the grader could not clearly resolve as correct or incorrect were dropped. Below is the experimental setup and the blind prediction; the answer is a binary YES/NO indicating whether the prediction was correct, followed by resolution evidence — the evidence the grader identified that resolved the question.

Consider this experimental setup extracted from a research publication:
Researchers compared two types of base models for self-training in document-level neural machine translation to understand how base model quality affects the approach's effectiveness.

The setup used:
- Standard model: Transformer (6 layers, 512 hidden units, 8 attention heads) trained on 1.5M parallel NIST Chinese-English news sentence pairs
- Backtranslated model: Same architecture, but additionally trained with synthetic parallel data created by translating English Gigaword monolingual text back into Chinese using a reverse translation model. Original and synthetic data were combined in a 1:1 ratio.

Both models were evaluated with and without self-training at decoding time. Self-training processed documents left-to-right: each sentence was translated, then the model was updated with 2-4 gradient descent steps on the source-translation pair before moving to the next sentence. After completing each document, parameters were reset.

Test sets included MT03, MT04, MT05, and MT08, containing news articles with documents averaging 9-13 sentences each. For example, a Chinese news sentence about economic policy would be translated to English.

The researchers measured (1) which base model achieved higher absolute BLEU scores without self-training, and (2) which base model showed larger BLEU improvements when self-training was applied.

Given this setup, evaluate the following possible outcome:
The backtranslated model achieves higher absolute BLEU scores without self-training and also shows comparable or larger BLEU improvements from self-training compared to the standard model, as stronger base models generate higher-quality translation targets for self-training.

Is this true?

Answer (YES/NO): YES